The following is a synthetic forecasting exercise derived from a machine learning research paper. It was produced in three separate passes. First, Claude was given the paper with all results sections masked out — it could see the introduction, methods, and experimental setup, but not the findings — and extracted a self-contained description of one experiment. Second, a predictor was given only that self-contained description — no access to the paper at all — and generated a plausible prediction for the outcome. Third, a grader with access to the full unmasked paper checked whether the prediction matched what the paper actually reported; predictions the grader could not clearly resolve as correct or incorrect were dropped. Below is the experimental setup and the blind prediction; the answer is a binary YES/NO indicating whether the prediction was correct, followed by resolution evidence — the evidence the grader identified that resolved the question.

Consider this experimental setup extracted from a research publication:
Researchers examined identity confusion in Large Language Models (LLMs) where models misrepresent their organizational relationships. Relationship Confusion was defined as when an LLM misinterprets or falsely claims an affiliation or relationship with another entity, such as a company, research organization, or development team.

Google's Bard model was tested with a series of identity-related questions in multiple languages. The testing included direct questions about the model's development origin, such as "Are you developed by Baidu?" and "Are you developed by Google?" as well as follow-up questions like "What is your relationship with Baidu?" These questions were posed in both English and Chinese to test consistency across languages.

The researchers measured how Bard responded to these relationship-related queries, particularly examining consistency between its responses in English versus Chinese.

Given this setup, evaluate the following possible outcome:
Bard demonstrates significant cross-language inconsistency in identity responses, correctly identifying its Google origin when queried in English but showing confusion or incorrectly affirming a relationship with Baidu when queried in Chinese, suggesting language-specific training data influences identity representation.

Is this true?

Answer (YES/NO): NO